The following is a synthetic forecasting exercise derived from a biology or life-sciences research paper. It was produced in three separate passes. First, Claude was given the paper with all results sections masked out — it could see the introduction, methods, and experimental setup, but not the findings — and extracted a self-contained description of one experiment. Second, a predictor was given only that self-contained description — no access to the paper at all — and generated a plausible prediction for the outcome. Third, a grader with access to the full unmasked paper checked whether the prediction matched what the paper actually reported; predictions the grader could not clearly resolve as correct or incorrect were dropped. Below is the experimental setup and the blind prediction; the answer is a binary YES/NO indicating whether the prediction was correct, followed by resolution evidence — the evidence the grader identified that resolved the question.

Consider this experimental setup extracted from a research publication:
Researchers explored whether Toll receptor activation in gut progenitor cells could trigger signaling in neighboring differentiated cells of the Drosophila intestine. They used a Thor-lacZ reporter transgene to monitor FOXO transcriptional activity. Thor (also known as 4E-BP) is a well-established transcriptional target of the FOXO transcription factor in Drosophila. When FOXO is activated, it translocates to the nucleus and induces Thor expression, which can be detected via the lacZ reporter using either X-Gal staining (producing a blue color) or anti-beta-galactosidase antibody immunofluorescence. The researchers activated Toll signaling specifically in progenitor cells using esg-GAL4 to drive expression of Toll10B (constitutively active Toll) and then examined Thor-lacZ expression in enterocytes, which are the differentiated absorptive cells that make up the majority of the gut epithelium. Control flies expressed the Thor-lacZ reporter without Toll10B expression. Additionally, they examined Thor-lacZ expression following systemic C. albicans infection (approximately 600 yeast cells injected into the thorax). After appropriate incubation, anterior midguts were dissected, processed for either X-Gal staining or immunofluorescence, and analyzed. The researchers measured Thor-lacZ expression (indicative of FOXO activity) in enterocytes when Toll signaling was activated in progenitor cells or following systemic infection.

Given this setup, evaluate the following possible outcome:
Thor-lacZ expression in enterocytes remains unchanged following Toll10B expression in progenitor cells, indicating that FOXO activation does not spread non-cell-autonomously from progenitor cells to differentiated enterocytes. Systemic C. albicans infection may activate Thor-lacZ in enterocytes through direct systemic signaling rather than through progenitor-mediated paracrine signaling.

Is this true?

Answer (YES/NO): NO